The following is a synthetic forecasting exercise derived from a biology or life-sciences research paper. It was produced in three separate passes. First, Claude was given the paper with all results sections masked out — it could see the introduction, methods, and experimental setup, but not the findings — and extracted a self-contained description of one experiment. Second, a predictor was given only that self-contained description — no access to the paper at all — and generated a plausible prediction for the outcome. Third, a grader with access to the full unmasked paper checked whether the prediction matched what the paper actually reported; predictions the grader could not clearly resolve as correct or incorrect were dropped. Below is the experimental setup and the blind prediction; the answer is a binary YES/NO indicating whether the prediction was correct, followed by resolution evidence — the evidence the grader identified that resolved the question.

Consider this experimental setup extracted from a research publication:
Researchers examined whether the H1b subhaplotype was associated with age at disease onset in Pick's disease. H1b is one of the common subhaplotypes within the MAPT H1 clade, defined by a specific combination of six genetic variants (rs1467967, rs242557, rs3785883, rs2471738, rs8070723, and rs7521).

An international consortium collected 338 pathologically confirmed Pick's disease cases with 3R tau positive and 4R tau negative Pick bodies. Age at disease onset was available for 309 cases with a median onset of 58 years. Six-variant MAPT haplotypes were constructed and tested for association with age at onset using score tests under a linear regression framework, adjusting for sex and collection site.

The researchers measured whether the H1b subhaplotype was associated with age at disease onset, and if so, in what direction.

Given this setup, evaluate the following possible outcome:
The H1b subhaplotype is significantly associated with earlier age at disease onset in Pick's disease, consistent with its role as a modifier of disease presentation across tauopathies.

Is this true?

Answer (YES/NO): NO